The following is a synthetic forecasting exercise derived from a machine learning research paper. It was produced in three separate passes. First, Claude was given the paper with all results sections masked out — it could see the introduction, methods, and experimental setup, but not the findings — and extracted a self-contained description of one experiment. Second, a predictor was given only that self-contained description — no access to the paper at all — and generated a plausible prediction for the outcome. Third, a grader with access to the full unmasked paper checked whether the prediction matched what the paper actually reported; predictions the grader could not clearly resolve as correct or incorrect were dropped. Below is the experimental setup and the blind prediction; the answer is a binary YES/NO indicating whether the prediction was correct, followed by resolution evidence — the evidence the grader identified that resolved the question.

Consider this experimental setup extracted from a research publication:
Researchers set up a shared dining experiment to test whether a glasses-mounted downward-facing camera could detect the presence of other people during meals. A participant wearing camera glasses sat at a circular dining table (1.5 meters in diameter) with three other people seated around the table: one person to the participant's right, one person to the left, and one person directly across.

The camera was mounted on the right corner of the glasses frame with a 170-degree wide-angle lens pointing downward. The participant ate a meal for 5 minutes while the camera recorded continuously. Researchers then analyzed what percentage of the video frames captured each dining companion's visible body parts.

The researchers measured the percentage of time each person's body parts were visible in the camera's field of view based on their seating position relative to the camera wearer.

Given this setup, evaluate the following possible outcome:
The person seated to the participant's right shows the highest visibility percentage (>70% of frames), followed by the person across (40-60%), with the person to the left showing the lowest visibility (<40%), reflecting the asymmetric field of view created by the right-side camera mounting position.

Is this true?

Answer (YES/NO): NO